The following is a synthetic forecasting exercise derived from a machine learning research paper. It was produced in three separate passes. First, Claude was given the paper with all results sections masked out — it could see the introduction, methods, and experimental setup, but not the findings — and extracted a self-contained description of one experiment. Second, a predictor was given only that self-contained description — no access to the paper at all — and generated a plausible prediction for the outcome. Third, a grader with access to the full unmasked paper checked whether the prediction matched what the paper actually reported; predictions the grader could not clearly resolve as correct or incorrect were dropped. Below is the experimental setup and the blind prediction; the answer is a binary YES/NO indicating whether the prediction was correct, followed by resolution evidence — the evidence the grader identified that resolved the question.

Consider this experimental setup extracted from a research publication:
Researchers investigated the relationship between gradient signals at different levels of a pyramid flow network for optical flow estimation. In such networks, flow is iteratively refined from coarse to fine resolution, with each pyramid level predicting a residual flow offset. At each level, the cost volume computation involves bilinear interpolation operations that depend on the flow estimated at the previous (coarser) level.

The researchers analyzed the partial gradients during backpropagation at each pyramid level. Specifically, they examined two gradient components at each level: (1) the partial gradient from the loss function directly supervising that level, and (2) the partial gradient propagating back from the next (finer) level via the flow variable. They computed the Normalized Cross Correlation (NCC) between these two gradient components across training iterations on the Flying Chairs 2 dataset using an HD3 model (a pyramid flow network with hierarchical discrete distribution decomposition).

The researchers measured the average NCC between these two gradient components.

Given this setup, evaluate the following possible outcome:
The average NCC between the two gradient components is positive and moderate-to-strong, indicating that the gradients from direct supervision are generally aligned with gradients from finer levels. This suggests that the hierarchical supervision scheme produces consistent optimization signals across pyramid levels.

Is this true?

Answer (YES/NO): NO